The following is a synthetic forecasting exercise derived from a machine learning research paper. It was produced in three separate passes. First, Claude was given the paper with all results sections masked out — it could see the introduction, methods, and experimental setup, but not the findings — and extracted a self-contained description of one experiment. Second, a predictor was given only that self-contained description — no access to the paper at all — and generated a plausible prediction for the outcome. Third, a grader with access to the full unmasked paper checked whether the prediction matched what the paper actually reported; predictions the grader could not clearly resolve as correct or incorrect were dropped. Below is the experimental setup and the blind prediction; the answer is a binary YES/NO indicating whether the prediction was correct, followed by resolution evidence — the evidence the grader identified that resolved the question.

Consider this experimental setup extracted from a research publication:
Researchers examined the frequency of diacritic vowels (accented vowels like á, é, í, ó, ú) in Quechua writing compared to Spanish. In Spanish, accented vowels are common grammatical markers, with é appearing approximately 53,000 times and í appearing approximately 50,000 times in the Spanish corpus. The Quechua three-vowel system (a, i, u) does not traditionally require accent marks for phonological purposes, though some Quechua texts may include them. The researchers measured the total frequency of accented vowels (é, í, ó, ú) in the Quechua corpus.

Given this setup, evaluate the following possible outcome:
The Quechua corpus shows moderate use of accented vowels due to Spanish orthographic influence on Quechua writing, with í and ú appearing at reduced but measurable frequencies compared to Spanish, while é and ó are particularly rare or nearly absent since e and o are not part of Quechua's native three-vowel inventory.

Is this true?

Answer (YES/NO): NO